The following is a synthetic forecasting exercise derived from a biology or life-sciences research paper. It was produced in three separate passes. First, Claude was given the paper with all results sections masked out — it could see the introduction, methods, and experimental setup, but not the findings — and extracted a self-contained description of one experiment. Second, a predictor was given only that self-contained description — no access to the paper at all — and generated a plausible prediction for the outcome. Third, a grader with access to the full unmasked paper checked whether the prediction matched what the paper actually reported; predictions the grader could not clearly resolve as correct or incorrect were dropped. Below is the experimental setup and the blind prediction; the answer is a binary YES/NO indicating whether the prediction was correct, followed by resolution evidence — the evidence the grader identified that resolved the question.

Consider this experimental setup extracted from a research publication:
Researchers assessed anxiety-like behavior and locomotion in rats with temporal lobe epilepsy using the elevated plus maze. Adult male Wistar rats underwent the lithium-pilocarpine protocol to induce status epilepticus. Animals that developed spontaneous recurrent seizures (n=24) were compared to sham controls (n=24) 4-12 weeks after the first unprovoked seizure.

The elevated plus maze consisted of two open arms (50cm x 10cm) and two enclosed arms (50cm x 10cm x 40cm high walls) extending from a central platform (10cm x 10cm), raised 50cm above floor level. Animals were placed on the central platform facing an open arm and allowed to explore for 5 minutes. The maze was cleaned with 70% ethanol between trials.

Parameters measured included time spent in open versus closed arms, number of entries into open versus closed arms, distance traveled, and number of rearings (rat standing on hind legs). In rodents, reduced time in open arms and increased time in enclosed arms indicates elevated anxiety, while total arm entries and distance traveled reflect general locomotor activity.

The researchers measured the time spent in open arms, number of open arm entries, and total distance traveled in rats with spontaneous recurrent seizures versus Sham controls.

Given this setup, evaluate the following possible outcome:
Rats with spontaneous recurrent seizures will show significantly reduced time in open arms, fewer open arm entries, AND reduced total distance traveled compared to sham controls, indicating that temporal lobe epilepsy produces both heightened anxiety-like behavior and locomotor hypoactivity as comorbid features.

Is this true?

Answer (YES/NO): NO